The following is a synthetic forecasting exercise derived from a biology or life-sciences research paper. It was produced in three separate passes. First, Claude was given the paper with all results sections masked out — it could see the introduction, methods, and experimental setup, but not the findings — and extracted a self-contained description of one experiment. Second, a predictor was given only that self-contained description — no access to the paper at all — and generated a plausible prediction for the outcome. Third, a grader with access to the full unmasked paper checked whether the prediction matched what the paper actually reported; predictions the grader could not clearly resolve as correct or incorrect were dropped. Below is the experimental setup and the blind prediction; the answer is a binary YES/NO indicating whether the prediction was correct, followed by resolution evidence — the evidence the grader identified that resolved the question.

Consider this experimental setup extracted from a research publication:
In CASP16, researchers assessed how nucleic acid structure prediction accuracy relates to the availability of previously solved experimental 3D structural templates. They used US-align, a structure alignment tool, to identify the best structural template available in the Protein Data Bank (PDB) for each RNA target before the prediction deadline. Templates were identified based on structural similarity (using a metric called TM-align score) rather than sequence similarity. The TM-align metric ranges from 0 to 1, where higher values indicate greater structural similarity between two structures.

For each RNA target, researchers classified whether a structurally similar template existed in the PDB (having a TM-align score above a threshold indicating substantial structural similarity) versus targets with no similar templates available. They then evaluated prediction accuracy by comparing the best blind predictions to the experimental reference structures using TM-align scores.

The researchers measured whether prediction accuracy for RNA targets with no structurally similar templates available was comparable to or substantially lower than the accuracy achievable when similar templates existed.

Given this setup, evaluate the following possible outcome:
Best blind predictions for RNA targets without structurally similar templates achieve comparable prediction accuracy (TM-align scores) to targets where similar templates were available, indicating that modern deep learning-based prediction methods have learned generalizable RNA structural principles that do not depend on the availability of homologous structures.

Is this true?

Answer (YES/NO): NO